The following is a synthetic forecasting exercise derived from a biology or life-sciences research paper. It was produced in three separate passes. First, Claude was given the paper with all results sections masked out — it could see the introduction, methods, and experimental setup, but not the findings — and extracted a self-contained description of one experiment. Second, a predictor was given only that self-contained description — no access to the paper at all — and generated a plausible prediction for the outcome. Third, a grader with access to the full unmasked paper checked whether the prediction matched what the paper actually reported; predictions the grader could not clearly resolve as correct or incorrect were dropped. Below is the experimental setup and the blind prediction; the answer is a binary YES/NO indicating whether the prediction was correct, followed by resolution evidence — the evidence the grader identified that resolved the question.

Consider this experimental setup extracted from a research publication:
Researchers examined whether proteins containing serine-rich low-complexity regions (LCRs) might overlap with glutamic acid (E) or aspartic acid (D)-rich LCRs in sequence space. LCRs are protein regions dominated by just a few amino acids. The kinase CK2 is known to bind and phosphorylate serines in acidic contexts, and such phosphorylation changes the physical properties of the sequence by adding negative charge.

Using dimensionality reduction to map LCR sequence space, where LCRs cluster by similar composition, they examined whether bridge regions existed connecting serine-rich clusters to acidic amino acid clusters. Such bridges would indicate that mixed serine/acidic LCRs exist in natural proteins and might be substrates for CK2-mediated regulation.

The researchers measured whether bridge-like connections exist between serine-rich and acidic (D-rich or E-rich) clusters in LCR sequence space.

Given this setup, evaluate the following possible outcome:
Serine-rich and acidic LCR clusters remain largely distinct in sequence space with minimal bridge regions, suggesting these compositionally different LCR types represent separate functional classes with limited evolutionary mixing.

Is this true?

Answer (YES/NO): NO